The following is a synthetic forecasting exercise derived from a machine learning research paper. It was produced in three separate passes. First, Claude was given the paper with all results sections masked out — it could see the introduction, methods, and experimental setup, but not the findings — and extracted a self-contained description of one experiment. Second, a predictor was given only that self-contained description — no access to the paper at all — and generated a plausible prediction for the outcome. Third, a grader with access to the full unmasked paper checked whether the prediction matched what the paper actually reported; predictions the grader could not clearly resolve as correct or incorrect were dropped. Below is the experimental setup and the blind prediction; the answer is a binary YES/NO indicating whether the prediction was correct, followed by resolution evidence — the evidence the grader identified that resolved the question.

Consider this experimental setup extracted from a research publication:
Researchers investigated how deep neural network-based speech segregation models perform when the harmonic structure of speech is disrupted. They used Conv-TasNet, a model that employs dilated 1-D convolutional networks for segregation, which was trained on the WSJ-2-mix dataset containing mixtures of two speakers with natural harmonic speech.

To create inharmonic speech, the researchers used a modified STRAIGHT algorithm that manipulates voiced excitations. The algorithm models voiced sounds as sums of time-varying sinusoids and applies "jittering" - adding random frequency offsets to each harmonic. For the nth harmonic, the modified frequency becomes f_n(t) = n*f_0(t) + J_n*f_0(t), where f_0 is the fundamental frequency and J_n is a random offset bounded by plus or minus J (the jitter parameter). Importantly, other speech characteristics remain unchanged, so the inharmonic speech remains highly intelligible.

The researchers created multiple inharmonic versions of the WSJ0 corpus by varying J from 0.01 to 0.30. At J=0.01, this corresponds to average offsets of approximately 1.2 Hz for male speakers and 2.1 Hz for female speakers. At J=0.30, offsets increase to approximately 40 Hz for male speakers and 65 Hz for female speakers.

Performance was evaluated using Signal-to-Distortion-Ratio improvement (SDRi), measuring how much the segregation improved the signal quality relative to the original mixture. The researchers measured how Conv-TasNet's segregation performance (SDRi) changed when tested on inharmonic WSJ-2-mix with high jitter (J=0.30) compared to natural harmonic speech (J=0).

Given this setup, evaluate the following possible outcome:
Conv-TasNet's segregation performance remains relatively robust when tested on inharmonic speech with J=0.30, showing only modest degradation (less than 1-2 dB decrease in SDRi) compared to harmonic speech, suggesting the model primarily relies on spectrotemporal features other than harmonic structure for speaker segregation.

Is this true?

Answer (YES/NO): NO